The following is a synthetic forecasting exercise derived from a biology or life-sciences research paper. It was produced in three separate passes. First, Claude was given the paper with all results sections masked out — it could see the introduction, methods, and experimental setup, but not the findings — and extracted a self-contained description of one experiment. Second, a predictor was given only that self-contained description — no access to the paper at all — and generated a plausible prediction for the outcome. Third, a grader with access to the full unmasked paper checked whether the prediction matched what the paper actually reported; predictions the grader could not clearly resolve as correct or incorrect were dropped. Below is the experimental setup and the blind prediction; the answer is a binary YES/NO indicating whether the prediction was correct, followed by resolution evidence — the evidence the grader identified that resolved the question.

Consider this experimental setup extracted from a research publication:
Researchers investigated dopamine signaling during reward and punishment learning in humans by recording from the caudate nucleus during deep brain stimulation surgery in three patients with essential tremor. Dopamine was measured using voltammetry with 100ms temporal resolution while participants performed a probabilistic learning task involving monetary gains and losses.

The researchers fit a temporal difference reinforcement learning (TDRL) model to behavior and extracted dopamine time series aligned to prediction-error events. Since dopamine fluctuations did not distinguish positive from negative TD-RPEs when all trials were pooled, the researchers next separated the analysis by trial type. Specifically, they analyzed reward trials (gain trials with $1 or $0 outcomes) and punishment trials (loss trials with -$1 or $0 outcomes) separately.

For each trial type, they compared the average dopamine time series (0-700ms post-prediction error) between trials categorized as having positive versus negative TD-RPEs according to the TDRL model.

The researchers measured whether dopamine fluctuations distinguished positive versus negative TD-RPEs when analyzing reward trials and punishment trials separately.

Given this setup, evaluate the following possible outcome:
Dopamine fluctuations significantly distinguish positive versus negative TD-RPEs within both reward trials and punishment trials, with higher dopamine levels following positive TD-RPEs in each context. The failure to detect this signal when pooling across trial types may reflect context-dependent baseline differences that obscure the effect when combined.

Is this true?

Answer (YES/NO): NO